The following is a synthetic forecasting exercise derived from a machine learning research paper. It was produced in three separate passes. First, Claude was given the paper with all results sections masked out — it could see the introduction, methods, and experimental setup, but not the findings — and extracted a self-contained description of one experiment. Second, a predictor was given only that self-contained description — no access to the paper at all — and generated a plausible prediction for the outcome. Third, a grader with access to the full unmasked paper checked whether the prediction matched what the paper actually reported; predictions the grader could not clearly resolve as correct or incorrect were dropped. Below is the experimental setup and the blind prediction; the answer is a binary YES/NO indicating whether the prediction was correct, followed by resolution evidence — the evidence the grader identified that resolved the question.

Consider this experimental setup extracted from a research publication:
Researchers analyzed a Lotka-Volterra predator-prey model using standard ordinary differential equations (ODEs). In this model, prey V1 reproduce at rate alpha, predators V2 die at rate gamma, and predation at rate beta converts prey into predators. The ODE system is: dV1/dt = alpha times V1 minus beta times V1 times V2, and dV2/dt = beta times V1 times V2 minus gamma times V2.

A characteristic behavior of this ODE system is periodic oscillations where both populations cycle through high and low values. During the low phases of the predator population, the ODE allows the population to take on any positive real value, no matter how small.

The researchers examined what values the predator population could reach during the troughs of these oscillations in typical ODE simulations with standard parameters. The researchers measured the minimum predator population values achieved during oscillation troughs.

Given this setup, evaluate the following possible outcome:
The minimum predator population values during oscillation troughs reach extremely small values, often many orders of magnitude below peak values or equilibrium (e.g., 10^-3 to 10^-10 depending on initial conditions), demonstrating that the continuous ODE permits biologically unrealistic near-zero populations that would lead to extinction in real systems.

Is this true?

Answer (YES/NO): YES